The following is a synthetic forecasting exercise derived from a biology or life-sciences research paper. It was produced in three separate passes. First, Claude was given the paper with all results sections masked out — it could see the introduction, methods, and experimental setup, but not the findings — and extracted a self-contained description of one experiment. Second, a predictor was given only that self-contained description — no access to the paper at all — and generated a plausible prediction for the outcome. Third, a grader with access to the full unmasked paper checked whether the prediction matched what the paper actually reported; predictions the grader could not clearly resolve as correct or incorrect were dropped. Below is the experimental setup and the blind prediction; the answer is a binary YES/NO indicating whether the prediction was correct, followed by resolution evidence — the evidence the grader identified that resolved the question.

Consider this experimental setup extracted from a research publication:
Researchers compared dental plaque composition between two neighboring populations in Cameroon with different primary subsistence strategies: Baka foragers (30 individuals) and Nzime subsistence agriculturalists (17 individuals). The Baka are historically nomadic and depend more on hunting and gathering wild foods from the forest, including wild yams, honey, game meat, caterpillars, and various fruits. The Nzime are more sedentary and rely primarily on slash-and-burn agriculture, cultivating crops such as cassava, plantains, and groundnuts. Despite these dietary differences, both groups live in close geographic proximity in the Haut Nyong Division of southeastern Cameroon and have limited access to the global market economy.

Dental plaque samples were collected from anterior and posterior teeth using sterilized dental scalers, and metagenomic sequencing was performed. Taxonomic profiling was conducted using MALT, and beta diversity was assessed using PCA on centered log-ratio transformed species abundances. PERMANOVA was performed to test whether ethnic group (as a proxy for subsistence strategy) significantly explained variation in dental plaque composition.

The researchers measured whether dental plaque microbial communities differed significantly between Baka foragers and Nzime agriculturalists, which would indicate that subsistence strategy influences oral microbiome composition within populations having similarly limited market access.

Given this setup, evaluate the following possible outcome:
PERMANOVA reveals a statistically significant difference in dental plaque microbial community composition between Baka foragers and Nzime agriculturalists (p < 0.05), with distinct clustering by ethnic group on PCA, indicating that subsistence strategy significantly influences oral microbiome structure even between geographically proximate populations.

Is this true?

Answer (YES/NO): NO